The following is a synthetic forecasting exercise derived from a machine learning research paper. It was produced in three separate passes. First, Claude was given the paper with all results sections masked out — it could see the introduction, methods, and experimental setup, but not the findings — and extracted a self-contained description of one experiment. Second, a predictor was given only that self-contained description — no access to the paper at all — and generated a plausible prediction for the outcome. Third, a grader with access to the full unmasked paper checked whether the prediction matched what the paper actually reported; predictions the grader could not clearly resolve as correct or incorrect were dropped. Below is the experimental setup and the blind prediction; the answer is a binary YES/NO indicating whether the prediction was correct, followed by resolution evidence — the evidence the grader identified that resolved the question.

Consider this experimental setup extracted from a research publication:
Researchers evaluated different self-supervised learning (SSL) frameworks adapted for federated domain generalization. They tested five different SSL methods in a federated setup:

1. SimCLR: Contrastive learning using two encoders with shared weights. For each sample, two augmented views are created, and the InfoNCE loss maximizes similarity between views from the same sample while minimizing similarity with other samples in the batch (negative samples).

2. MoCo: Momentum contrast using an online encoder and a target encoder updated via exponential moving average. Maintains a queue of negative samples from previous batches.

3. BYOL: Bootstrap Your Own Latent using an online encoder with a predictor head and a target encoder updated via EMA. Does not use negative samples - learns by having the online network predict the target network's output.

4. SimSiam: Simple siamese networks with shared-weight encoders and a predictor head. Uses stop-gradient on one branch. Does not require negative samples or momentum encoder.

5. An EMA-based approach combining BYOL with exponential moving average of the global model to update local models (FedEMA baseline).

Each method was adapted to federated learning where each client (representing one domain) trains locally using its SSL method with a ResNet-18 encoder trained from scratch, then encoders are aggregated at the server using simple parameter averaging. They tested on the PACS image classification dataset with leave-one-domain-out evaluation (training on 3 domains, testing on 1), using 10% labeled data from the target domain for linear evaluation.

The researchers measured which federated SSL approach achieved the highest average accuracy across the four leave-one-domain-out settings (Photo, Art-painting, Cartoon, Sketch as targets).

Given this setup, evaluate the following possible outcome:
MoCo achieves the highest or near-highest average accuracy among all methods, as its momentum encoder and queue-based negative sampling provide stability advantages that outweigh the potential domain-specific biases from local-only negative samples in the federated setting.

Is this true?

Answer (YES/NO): NO